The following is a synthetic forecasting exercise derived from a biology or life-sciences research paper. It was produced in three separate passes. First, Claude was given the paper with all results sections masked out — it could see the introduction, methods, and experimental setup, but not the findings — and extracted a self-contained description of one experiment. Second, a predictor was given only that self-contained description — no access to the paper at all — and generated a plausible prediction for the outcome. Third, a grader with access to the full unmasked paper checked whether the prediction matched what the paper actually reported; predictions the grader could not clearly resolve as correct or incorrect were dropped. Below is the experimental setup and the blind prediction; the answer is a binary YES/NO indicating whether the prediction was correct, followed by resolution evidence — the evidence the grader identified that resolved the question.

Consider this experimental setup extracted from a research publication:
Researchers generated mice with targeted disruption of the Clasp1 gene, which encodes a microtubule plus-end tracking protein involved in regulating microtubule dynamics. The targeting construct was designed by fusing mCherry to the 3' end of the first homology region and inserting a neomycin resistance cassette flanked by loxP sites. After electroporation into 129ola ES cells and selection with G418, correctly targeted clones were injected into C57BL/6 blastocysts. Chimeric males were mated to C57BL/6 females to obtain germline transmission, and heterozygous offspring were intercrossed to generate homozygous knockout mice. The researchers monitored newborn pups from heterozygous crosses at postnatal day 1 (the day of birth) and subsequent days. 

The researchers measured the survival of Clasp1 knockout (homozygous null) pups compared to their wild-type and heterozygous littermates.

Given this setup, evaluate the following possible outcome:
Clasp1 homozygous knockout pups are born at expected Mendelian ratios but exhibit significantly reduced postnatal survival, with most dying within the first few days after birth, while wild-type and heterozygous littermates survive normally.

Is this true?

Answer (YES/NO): NO